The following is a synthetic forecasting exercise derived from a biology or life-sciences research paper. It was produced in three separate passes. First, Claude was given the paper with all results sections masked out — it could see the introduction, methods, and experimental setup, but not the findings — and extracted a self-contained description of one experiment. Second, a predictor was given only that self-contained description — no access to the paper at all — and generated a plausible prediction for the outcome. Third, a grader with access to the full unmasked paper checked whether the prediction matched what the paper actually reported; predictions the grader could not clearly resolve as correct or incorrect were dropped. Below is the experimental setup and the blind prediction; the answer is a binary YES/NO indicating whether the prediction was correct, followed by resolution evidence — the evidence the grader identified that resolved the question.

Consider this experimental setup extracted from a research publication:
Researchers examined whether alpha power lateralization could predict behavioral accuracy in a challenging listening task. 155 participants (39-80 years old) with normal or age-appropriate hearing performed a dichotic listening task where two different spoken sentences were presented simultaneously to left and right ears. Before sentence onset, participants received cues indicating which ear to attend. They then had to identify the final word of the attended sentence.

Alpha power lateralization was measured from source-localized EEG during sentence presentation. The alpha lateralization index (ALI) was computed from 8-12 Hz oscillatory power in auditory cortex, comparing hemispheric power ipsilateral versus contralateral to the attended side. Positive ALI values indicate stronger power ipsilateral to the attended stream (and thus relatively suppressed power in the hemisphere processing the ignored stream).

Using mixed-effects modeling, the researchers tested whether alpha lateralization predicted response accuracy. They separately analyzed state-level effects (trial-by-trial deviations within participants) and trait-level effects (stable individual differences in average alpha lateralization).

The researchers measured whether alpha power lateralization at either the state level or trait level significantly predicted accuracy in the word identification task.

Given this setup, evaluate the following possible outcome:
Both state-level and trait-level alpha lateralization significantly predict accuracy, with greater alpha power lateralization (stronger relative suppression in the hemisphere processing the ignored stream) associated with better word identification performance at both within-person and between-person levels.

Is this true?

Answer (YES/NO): NO